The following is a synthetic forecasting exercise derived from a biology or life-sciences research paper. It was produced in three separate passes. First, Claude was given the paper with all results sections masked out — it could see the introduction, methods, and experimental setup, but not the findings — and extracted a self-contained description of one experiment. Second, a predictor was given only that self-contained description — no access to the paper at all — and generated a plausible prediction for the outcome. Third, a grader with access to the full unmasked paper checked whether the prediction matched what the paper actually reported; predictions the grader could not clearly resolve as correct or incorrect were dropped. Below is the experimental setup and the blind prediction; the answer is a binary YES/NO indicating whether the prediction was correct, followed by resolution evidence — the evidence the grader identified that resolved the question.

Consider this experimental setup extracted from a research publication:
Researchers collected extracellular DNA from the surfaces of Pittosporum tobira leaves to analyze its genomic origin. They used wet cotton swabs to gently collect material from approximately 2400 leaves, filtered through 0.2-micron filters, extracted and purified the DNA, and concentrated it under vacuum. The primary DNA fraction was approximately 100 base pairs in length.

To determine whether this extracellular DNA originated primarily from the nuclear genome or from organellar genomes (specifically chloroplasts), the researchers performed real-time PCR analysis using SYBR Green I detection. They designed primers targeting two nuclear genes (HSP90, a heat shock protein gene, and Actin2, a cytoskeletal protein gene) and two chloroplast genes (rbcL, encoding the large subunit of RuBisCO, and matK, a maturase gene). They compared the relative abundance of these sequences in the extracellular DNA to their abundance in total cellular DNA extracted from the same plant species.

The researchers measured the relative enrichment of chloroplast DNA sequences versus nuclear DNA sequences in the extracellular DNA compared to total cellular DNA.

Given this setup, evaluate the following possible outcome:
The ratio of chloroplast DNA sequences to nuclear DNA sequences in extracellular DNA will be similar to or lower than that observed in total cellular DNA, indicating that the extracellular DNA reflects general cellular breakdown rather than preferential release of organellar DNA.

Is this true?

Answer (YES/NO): NO